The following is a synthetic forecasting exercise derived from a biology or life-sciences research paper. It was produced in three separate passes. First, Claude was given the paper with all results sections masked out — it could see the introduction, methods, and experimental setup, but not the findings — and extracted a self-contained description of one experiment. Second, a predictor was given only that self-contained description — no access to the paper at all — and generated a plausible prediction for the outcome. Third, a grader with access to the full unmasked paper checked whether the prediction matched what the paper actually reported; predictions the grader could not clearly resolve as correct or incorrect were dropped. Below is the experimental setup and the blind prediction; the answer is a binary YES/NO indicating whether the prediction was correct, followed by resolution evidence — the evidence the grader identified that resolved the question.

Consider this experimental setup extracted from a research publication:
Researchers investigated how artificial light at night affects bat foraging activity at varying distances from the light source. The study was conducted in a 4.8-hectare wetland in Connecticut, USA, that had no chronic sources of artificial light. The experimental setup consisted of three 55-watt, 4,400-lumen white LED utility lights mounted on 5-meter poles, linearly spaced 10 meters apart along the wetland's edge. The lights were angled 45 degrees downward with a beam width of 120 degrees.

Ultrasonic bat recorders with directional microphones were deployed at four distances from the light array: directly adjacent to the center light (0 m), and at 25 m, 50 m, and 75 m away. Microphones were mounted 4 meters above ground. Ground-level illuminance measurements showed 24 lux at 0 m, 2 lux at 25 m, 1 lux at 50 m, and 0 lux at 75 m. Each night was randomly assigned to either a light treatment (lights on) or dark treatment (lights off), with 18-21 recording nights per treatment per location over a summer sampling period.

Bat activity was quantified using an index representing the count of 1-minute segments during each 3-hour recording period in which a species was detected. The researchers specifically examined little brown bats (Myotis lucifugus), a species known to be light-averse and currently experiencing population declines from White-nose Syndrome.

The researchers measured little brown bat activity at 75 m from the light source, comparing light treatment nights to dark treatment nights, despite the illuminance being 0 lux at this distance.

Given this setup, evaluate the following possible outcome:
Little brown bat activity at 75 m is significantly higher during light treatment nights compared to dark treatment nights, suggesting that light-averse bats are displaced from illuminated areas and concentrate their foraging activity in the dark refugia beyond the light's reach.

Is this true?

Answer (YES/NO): NO